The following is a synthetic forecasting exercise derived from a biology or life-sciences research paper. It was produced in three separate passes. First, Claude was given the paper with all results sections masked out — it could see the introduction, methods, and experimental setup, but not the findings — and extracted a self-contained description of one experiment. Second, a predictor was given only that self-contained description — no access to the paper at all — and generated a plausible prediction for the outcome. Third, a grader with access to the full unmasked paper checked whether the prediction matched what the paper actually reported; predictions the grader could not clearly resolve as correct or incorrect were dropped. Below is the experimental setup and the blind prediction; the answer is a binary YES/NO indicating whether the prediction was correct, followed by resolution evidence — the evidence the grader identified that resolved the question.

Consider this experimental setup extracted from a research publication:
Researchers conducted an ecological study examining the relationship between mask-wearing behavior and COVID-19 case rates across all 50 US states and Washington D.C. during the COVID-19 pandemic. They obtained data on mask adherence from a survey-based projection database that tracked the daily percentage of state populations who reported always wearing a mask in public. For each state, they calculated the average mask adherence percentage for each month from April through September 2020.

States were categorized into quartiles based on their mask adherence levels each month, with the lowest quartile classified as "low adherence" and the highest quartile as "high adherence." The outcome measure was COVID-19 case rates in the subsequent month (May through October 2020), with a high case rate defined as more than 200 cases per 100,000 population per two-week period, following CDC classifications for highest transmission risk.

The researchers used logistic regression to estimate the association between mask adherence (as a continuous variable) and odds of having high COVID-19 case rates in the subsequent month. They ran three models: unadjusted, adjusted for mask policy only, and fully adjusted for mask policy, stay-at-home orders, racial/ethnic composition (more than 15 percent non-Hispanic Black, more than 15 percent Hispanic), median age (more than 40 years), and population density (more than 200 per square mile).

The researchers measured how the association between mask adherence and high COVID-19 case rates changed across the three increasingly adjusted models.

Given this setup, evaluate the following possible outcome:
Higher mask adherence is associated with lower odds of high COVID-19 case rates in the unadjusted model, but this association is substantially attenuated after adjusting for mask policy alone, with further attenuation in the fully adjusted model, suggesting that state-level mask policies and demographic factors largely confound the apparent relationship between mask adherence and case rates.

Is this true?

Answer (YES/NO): NO